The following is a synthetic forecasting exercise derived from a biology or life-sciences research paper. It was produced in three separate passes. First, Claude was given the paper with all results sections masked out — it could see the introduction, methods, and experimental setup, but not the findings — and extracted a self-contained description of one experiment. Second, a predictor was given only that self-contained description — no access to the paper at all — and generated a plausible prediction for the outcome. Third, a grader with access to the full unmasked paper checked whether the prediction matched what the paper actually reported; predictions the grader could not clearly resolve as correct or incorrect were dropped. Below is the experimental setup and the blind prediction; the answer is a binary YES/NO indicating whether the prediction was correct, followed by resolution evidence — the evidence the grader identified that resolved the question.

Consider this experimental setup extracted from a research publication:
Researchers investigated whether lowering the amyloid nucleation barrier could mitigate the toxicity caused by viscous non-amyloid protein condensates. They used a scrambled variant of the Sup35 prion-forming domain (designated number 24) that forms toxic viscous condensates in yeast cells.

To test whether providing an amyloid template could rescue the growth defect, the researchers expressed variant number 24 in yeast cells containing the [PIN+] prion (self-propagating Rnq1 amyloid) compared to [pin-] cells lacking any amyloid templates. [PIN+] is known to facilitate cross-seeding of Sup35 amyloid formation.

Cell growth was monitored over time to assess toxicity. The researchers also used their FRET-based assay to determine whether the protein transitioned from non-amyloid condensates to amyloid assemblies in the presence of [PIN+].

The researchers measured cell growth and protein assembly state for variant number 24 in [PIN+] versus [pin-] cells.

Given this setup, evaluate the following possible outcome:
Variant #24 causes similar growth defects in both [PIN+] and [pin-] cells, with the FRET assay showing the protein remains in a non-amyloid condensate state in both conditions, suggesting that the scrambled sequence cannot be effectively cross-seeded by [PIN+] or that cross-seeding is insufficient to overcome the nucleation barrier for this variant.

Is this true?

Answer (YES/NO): NO